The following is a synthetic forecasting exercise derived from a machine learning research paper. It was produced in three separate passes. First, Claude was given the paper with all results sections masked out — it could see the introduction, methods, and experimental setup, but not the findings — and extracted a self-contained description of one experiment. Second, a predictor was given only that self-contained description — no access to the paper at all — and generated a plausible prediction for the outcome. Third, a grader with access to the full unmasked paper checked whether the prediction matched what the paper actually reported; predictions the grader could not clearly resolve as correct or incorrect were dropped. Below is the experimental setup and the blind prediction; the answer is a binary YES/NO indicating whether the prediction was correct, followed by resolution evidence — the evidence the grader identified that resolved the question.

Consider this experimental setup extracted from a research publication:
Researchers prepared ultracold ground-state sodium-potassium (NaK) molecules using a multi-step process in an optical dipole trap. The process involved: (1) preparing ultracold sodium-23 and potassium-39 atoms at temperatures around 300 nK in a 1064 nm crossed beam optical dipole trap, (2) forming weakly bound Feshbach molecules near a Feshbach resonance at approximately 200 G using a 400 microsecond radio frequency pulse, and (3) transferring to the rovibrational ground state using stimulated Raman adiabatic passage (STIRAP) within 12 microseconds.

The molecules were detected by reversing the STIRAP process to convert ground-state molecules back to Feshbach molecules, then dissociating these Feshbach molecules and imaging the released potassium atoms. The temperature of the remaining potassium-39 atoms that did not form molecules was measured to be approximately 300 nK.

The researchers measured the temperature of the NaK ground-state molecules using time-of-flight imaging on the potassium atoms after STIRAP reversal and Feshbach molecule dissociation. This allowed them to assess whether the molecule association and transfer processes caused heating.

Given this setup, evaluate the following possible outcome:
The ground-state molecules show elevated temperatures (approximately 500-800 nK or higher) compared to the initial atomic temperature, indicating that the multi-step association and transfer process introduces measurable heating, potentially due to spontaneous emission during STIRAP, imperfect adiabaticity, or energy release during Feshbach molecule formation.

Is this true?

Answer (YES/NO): NO